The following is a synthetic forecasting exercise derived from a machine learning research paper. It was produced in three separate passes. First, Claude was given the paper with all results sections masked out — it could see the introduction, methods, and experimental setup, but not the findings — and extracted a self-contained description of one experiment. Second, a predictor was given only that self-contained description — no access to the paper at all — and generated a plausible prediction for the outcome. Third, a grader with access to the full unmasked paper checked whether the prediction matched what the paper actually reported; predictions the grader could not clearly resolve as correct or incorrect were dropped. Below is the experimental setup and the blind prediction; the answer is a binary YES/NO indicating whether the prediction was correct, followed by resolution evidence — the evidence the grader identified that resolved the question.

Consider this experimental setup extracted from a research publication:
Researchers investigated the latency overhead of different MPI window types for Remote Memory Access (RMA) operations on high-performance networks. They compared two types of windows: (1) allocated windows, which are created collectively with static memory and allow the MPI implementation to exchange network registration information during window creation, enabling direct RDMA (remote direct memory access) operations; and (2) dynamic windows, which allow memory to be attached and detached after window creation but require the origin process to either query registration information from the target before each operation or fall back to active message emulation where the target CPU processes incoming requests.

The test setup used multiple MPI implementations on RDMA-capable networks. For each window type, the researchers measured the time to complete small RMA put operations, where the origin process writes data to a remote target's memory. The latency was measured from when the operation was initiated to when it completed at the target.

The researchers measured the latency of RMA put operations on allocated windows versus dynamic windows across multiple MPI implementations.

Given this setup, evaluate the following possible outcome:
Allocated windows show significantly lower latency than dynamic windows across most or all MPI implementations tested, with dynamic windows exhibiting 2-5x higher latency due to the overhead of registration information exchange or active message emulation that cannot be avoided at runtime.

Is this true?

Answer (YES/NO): NO